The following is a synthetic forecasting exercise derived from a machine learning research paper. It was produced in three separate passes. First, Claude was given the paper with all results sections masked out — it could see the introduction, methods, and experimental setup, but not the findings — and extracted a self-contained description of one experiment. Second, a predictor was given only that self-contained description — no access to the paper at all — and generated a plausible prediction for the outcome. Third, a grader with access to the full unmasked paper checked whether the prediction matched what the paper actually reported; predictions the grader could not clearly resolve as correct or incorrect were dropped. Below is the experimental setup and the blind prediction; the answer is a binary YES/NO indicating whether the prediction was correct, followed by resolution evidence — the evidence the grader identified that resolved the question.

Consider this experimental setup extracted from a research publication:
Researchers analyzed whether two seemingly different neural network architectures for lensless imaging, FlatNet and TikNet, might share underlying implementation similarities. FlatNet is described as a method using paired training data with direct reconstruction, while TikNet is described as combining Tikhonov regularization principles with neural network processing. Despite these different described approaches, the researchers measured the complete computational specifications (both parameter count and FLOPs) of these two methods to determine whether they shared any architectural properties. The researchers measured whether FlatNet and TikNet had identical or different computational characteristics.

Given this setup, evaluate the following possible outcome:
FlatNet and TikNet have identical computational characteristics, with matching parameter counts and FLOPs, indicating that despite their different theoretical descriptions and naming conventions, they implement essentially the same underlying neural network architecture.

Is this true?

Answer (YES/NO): YES